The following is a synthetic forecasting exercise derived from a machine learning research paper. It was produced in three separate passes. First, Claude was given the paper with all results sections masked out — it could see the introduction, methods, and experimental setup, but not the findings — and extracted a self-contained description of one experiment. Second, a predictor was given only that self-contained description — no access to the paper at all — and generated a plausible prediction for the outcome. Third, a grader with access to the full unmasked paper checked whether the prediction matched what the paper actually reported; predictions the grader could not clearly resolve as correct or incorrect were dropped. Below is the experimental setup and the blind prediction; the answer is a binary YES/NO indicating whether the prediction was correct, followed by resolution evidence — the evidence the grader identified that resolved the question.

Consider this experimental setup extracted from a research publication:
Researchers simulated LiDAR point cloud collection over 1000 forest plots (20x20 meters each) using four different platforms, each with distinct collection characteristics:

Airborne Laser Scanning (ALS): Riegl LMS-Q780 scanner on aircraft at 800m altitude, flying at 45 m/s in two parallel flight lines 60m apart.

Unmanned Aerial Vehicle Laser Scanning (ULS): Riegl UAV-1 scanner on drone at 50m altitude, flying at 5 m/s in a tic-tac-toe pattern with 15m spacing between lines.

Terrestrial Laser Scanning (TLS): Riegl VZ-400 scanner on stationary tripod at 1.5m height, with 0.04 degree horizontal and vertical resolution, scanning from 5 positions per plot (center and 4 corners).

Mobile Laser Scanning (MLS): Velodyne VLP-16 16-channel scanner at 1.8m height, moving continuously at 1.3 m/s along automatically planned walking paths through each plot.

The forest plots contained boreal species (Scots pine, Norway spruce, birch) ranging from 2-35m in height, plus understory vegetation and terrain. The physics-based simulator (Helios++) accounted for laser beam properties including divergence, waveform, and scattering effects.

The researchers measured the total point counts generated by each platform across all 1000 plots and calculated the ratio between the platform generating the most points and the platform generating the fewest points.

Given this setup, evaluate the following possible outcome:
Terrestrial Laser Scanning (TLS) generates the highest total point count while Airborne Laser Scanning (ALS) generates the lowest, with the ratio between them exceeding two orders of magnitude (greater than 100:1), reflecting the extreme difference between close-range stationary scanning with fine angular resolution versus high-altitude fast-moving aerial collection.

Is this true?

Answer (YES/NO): NO